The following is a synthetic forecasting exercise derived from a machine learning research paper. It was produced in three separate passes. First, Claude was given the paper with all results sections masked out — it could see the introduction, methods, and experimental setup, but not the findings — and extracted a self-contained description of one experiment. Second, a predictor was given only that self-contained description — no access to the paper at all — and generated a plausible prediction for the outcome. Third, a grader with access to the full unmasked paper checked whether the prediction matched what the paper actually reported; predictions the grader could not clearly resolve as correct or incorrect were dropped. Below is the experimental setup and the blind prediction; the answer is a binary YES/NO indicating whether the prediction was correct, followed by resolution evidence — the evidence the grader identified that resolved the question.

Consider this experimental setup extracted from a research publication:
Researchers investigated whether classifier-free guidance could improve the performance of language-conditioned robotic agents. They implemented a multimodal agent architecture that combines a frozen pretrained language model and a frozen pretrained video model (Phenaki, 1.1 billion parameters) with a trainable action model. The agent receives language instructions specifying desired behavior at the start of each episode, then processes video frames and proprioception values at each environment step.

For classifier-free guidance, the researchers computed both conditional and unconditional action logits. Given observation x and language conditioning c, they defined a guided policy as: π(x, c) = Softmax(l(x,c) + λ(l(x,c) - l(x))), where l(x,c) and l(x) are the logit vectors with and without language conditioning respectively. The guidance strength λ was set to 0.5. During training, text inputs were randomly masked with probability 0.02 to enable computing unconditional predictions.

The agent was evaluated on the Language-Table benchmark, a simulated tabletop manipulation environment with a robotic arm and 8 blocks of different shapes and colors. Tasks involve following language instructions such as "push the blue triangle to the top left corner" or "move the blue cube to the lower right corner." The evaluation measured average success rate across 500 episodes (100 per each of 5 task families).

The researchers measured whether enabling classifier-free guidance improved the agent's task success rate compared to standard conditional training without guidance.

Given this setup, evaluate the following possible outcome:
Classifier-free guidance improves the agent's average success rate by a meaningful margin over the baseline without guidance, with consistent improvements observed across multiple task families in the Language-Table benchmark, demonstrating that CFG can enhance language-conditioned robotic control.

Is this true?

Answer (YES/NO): YES